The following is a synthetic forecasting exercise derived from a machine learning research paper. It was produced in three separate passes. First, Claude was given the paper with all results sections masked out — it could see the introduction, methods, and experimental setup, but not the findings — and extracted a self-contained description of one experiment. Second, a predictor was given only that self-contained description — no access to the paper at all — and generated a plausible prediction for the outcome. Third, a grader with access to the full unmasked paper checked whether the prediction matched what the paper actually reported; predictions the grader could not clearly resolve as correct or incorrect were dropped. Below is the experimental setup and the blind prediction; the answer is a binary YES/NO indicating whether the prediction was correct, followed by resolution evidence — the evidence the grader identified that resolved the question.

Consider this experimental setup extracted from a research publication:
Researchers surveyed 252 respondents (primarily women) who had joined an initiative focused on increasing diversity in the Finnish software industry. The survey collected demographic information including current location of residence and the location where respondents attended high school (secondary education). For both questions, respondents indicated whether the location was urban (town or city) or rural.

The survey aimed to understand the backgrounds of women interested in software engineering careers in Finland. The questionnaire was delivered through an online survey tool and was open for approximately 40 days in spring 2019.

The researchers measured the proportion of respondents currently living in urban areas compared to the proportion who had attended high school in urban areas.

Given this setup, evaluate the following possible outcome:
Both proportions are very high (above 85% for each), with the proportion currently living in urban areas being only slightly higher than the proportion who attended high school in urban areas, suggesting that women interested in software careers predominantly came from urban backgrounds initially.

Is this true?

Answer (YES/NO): NO